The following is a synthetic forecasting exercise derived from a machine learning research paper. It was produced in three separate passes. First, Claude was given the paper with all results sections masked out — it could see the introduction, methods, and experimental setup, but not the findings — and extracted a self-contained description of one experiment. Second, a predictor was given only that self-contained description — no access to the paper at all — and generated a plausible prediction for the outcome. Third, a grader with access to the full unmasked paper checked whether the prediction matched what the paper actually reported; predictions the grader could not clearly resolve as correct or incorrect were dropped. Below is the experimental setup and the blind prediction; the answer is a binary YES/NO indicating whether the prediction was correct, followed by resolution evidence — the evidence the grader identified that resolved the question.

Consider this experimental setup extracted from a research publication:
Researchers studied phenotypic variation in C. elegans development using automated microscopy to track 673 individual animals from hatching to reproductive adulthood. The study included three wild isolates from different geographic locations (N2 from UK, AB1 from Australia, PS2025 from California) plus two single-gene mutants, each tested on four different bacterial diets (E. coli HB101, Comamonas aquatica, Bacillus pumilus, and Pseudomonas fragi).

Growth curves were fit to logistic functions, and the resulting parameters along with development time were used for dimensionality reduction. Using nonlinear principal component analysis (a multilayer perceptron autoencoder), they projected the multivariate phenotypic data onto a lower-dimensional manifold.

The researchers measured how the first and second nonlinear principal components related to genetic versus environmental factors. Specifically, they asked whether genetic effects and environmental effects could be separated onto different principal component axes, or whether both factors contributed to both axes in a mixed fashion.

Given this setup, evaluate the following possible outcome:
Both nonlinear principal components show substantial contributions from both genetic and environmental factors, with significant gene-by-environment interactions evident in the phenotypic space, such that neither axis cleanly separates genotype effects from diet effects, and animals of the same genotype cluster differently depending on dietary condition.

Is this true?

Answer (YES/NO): NO